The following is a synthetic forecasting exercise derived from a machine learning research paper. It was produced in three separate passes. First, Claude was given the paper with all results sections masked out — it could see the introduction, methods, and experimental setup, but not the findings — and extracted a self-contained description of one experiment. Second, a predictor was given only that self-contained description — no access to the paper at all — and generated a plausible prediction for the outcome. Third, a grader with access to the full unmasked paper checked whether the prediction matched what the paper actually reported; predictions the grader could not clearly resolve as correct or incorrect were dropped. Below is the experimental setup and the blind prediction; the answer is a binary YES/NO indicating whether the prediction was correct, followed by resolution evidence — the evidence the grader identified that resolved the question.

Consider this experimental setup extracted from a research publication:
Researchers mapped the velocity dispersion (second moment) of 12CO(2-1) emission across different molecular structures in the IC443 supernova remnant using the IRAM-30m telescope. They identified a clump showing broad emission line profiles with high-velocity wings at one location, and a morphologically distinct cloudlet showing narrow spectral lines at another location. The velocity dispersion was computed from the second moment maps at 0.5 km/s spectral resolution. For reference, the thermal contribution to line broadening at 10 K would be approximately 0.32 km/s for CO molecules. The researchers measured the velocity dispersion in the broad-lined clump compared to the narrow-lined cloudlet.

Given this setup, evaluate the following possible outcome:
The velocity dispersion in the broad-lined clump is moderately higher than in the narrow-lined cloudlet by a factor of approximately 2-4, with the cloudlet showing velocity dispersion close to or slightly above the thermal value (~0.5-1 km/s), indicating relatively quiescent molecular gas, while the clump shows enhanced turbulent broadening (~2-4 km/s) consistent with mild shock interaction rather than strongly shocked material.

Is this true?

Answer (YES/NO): NO